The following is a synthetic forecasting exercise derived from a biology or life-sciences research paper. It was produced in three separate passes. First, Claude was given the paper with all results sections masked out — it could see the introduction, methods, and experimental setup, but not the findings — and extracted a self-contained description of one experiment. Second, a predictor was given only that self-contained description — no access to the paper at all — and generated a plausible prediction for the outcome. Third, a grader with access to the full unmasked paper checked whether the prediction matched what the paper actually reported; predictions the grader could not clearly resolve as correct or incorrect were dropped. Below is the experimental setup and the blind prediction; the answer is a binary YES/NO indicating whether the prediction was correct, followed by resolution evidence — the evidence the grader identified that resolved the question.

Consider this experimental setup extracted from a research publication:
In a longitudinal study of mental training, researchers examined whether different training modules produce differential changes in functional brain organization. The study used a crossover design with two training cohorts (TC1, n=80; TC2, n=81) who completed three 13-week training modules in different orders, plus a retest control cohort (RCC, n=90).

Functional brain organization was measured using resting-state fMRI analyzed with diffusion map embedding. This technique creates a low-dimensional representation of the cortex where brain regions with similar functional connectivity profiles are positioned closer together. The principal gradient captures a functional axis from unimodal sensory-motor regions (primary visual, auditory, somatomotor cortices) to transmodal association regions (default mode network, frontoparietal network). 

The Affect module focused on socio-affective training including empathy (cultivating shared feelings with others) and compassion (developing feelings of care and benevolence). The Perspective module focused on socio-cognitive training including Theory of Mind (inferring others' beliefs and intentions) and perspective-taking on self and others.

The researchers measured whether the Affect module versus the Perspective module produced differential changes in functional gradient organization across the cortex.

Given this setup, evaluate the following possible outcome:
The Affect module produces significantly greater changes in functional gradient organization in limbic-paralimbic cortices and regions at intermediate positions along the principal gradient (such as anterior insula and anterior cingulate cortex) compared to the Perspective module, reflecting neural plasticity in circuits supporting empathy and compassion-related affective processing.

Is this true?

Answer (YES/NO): NO